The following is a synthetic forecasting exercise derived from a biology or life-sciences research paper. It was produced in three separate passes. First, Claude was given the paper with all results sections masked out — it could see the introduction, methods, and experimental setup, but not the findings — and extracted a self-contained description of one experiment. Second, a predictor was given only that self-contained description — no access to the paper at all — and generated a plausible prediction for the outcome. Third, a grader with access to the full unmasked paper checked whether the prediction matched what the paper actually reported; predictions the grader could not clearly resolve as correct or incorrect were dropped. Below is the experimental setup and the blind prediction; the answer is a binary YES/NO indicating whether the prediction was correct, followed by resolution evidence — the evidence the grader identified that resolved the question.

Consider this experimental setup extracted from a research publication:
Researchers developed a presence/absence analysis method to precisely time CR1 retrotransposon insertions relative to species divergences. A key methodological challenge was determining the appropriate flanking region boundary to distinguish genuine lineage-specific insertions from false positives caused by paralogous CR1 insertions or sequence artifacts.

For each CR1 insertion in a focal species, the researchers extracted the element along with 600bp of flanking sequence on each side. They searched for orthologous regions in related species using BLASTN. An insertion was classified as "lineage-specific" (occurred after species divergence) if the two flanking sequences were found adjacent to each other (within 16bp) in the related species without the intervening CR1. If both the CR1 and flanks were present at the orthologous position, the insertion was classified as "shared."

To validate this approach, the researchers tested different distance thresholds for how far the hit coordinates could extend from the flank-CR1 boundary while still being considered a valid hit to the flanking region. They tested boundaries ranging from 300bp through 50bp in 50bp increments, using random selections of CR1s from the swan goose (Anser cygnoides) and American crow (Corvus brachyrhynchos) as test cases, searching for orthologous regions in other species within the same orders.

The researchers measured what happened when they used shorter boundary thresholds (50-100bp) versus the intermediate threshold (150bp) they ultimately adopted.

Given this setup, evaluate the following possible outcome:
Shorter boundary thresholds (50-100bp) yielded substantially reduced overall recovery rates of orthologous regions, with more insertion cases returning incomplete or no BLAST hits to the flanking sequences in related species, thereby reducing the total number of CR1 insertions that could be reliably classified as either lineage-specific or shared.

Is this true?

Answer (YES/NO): NO